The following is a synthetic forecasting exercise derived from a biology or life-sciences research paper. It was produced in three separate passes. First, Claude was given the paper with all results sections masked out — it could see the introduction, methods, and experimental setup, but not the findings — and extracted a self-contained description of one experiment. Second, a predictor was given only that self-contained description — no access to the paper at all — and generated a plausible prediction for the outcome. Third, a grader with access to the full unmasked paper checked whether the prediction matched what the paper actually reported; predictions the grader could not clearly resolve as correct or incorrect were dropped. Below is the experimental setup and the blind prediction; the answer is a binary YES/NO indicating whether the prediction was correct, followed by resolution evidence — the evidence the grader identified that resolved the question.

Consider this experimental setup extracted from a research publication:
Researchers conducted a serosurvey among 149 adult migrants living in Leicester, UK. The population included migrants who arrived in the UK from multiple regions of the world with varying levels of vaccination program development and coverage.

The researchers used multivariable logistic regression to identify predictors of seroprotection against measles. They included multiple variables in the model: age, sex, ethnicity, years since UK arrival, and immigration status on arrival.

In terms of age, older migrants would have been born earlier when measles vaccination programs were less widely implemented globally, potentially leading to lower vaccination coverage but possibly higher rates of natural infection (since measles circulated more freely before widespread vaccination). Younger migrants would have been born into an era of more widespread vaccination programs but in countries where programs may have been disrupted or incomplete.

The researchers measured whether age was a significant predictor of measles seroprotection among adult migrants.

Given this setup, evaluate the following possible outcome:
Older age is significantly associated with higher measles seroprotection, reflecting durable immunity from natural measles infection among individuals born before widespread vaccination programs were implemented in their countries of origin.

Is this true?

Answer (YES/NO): NO